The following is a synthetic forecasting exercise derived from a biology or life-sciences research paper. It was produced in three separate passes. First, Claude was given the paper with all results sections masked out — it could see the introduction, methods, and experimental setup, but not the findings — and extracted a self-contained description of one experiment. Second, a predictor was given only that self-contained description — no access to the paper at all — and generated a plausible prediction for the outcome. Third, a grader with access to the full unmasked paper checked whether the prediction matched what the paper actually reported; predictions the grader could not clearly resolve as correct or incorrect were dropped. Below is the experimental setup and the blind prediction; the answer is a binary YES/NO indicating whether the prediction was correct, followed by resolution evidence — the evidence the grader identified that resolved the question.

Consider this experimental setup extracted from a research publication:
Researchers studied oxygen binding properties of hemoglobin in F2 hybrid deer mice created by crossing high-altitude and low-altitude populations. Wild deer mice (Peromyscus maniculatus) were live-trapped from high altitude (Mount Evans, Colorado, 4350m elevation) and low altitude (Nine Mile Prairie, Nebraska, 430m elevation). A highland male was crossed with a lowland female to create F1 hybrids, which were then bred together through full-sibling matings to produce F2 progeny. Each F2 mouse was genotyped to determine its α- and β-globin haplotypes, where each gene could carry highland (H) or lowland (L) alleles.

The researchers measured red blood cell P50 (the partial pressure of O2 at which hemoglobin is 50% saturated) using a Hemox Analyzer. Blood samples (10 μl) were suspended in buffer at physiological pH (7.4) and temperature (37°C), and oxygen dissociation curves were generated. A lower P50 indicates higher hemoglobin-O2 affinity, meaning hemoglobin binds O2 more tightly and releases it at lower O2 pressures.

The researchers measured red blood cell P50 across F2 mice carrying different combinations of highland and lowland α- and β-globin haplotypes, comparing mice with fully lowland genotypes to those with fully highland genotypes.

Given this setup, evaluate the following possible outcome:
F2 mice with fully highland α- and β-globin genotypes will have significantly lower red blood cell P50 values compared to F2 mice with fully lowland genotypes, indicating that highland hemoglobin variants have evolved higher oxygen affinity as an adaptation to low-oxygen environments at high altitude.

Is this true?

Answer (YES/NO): NO